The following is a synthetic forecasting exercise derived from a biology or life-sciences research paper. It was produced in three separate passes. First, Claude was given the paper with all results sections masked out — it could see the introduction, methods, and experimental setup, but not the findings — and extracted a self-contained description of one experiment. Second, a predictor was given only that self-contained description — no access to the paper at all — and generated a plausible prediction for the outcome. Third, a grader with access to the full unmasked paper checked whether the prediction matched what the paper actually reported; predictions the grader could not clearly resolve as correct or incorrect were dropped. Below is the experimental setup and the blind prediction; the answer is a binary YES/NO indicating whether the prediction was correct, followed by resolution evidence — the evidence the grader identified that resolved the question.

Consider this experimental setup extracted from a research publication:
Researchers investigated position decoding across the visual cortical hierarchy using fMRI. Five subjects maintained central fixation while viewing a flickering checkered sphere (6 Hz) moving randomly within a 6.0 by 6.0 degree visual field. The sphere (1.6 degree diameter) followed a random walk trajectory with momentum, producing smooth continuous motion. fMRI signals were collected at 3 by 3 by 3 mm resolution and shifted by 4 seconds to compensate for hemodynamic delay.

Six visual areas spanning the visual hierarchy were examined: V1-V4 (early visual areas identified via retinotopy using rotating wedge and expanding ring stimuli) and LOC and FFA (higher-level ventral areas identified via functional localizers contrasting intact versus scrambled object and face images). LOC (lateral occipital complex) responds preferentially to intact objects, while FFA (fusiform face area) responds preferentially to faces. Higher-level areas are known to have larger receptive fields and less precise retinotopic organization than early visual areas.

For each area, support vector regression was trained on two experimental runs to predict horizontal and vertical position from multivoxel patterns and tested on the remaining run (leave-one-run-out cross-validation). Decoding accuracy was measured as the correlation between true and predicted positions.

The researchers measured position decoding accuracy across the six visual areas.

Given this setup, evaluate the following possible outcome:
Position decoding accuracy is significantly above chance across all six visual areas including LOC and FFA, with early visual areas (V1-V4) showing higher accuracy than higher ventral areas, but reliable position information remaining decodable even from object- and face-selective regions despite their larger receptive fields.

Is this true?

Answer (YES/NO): NO